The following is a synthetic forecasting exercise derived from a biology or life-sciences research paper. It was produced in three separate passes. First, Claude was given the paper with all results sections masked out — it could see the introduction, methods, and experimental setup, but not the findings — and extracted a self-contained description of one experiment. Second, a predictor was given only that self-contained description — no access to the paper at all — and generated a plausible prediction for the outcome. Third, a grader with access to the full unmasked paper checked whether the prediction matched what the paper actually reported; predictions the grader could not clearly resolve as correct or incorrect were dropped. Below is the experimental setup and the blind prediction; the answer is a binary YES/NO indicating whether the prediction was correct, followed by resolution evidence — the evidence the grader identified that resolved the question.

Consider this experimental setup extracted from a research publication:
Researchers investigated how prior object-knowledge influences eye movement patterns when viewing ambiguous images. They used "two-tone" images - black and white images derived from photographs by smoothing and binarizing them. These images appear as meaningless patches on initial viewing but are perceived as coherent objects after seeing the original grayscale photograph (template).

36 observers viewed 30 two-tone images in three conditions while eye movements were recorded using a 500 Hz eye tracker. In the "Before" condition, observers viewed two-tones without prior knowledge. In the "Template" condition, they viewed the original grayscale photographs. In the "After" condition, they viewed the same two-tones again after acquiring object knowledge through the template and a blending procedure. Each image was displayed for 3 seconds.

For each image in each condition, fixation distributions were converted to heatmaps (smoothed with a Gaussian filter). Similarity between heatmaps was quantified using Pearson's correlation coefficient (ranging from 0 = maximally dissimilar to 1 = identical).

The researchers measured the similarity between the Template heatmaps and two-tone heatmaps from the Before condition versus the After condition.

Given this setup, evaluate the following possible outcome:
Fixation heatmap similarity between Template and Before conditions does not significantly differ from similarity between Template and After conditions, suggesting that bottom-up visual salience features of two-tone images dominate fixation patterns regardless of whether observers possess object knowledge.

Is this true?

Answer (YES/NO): NO